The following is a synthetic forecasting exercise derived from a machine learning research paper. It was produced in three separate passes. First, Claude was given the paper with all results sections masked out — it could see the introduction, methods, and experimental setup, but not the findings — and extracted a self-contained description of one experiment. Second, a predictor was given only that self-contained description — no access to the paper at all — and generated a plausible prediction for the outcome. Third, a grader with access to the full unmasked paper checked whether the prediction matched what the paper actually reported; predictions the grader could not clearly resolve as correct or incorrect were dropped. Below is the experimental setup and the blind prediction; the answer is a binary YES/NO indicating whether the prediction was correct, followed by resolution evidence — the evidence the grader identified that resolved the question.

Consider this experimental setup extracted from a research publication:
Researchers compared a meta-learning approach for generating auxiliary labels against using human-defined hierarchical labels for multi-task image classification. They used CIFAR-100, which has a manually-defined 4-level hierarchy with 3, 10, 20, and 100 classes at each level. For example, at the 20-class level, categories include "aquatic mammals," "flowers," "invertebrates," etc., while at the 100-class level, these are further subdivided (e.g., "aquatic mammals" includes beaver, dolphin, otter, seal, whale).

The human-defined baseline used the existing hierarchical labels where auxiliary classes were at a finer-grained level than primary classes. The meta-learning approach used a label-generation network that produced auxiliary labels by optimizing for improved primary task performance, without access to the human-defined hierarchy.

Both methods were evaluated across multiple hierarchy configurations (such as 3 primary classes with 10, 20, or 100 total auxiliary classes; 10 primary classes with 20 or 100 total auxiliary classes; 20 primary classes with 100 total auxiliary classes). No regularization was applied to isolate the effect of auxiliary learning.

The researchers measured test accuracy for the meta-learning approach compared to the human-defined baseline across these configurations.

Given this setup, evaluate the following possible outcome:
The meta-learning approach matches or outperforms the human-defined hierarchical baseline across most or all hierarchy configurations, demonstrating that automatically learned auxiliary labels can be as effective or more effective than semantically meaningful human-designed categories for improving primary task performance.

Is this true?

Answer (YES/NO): YES